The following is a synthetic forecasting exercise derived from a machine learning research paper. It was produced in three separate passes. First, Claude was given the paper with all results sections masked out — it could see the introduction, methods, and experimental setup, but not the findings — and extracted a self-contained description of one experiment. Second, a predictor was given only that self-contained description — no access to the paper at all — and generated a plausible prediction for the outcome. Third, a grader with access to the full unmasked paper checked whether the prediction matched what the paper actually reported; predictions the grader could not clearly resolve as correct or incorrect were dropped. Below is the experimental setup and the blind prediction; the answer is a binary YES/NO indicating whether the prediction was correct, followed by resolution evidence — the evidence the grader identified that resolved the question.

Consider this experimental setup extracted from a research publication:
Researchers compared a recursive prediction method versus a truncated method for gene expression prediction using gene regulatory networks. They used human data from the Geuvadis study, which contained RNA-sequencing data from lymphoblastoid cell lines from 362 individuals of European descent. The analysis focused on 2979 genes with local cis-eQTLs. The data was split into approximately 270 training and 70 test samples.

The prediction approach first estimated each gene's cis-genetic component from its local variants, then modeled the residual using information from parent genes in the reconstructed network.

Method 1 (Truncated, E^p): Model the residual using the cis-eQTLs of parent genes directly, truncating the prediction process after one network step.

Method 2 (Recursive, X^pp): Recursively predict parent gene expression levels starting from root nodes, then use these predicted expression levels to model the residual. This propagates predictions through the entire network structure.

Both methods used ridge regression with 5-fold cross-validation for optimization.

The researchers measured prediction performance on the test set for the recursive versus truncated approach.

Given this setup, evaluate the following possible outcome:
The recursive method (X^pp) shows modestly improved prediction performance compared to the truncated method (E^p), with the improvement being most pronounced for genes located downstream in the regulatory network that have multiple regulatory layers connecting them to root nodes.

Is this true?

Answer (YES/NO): NO